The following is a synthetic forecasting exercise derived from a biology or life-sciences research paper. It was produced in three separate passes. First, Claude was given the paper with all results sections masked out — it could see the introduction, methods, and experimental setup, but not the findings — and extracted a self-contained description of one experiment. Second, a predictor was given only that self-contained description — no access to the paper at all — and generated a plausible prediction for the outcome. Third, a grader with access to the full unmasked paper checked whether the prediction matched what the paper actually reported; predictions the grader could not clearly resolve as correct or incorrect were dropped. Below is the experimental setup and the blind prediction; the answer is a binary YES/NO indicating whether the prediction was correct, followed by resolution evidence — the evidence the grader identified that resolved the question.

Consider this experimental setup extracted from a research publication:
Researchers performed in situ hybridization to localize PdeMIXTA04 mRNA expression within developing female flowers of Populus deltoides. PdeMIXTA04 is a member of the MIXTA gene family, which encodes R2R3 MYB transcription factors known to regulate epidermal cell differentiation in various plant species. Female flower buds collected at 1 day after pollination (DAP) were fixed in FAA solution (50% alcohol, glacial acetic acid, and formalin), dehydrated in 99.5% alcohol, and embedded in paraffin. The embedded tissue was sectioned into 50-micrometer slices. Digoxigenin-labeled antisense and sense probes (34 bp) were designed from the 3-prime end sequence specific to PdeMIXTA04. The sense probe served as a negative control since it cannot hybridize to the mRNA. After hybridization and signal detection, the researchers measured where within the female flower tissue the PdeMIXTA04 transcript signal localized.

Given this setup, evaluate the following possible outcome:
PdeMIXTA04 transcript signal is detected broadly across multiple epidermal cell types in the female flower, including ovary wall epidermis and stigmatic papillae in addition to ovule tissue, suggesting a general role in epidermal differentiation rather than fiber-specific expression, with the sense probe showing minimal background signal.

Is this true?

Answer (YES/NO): NO